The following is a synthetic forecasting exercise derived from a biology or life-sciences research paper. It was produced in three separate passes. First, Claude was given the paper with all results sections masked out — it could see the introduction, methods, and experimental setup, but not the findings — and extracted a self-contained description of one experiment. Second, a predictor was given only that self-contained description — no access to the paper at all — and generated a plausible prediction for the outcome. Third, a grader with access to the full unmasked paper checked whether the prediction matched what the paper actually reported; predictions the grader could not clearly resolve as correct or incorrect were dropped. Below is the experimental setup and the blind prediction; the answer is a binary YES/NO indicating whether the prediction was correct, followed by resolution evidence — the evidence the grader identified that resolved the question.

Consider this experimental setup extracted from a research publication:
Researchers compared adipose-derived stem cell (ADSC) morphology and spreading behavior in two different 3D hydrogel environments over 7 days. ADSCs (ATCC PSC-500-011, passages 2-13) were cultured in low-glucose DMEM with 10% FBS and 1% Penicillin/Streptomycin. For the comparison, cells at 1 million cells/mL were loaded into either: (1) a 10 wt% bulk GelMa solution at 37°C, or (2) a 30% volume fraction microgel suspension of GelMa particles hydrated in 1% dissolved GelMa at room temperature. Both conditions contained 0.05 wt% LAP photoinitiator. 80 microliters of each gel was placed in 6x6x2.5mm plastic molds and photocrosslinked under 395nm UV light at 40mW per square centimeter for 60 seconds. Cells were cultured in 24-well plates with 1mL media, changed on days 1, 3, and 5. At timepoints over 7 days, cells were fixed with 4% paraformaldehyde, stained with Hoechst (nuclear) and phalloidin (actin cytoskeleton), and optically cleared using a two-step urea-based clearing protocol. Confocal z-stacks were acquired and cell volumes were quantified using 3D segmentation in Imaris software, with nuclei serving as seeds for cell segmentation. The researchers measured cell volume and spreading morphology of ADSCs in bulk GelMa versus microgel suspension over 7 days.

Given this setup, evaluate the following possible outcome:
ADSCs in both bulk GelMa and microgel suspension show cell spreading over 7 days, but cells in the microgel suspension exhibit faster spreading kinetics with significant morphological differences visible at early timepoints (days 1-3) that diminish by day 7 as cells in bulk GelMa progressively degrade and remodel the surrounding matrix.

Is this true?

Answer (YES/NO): NO